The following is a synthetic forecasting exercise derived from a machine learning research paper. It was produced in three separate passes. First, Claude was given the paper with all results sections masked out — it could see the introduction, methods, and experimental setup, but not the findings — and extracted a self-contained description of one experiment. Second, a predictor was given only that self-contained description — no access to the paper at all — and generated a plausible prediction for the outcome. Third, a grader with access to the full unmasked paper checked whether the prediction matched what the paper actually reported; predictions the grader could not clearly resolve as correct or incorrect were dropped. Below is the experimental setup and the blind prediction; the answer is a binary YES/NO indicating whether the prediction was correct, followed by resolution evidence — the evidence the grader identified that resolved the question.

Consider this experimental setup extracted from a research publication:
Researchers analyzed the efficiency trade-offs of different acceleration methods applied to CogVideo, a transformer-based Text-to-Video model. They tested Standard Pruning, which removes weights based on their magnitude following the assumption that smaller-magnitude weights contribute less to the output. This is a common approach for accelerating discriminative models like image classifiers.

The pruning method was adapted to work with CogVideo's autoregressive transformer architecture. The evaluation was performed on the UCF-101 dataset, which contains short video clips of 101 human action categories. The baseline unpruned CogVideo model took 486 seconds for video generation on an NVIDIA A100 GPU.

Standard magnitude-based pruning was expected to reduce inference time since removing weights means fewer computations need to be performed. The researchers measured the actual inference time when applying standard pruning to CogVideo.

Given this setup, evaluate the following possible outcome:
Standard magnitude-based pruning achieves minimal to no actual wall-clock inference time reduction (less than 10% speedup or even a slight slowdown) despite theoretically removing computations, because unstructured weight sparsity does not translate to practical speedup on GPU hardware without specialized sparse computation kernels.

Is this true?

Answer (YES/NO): NO